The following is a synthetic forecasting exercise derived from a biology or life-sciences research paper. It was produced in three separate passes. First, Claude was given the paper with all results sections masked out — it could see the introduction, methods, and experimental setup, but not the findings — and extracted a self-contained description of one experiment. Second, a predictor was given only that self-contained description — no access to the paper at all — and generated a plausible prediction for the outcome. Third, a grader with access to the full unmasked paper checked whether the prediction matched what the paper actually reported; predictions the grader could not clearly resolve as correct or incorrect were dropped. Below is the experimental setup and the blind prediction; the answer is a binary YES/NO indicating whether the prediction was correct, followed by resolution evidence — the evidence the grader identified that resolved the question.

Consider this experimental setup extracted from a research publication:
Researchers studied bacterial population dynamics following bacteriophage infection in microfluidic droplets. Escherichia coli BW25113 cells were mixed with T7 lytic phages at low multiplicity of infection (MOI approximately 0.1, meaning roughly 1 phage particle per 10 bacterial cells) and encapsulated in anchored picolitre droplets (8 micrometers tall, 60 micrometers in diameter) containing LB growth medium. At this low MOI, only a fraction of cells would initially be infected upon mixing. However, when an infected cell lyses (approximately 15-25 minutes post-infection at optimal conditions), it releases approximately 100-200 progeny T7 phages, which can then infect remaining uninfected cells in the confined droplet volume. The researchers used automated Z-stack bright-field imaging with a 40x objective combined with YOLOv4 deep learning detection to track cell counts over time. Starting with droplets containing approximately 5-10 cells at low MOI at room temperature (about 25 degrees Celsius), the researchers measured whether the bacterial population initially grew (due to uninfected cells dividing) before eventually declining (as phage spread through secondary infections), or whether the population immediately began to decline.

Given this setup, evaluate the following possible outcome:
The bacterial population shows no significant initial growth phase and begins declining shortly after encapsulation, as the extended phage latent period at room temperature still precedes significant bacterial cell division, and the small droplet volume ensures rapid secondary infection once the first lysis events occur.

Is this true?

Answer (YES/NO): NO